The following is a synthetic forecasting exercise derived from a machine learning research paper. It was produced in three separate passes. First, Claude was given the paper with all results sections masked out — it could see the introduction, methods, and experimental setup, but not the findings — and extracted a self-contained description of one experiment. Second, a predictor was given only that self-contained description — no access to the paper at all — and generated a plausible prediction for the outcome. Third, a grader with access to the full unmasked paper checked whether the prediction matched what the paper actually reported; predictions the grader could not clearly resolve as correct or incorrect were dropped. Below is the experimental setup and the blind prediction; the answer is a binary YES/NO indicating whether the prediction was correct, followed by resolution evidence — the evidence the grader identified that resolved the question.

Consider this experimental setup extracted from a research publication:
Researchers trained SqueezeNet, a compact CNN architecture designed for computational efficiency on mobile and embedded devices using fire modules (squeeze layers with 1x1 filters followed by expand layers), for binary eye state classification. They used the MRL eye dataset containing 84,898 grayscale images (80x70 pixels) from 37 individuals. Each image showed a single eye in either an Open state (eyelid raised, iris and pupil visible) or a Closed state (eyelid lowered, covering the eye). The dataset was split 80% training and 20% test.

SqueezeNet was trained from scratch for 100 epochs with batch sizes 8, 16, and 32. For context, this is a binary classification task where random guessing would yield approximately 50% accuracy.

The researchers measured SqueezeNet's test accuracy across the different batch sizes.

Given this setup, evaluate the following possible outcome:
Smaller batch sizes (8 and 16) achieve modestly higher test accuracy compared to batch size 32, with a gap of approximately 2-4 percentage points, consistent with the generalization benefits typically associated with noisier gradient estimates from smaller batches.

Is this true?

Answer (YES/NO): NO